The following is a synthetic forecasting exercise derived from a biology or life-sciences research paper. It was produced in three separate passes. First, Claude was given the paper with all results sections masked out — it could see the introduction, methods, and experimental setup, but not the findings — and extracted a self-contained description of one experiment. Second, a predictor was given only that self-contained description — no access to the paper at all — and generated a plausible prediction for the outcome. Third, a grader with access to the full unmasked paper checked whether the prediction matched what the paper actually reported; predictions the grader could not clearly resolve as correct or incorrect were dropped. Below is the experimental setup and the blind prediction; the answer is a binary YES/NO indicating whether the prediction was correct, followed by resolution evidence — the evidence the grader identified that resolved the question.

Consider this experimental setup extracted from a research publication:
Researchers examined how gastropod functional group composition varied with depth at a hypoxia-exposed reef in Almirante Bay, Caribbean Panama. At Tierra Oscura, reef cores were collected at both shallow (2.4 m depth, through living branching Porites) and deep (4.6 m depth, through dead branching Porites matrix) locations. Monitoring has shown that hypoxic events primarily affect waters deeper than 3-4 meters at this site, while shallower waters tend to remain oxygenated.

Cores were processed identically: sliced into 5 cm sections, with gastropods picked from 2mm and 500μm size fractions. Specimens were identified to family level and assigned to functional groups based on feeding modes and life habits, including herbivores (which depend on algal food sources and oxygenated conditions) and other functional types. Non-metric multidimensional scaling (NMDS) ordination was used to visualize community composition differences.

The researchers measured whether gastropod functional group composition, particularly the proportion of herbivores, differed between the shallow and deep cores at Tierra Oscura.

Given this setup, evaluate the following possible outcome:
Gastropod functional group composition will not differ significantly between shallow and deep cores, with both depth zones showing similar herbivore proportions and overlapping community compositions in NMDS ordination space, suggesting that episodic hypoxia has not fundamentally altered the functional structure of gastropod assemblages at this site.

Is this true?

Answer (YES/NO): NO